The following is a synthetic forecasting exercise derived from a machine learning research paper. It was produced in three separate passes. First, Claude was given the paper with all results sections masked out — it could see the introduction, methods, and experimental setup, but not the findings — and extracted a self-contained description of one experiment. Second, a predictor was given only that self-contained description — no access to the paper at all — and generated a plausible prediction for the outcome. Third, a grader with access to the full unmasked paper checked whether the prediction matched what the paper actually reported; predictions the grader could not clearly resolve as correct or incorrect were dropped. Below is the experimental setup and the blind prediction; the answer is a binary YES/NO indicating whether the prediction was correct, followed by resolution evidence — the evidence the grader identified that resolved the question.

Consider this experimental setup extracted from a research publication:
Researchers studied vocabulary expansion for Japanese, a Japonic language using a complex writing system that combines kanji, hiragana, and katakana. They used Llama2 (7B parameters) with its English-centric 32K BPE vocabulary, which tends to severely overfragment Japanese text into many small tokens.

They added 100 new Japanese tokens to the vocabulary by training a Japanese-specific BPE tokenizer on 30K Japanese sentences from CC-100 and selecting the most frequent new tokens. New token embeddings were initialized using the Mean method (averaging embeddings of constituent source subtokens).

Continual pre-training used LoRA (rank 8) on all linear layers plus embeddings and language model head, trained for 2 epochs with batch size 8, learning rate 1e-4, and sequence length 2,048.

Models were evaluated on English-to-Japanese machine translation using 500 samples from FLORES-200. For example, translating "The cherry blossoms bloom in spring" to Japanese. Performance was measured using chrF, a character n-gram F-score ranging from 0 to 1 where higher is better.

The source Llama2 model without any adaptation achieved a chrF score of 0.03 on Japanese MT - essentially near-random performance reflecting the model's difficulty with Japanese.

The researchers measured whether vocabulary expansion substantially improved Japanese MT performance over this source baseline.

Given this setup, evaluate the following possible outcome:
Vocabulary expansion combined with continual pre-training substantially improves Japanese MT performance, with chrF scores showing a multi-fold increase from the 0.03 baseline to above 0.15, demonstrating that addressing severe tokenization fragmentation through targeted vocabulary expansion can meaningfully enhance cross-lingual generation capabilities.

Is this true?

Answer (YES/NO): YES